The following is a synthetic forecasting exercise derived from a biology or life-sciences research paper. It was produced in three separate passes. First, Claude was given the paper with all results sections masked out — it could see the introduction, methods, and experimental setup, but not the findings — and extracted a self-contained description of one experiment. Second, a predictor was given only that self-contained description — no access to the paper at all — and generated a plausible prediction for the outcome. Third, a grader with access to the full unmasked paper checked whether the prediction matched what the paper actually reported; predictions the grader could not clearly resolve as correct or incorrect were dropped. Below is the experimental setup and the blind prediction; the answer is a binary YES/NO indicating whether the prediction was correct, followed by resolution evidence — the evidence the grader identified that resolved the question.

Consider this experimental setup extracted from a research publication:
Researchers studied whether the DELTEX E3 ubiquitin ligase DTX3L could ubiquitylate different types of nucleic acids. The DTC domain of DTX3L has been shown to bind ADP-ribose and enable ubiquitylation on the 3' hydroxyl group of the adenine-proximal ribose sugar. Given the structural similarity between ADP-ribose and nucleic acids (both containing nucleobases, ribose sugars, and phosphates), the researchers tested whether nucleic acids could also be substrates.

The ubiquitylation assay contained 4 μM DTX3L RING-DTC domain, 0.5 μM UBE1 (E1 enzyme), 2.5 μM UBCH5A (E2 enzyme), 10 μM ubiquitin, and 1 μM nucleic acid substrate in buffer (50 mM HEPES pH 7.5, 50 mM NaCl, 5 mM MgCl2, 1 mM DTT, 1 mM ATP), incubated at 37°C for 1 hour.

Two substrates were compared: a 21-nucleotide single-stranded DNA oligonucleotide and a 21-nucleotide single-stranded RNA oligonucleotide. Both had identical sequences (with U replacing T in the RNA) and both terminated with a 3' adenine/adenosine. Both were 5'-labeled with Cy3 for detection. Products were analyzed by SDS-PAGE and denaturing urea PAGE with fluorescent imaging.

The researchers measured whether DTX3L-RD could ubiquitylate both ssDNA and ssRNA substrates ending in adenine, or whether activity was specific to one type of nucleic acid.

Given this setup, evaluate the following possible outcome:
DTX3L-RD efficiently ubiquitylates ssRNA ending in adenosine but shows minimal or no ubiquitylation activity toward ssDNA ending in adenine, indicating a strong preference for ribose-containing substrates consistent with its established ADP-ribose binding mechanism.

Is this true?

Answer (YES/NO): NO